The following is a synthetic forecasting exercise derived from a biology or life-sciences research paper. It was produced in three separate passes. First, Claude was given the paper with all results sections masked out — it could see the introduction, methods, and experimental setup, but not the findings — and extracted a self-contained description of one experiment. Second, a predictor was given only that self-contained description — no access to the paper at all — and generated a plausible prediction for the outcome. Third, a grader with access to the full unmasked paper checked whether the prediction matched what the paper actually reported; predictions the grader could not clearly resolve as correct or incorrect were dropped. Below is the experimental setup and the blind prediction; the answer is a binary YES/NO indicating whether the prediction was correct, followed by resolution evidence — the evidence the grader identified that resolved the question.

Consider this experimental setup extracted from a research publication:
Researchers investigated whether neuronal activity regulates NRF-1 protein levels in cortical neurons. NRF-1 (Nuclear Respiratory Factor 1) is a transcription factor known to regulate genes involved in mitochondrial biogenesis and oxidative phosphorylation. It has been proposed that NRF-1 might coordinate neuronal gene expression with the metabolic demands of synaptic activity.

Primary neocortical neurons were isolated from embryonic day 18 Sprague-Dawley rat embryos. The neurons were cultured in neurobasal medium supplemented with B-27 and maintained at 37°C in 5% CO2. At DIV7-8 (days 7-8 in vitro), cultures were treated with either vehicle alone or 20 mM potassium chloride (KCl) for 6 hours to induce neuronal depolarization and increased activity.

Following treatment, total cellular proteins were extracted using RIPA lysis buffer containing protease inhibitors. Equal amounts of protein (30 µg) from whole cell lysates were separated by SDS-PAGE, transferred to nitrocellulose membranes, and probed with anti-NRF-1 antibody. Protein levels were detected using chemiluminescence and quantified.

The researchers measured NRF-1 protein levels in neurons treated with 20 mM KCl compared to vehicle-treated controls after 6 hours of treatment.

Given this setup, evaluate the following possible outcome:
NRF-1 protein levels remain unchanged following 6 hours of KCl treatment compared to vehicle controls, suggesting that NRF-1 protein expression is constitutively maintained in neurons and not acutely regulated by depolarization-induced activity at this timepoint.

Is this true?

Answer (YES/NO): NO